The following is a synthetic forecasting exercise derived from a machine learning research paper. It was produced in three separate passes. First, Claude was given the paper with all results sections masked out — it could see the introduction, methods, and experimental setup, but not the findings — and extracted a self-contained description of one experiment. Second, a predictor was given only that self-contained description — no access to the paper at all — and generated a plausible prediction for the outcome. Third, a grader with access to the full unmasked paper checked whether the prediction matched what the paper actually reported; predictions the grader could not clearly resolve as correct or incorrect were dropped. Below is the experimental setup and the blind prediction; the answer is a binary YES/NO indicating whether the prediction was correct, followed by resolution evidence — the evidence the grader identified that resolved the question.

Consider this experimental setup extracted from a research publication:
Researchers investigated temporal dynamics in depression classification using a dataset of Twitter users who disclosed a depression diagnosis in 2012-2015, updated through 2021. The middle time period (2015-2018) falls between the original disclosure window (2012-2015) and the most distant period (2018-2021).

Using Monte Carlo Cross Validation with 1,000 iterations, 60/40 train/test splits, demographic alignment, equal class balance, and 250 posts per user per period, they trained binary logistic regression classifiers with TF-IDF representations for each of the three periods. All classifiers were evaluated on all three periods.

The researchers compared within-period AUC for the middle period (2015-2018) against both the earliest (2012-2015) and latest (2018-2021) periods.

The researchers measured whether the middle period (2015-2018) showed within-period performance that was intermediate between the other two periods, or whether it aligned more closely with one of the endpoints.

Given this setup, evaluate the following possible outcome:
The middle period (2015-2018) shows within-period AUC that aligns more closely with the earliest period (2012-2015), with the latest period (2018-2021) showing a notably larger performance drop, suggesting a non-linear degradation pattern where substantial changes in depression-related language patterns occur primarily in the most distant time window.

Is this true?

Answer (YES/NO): NO